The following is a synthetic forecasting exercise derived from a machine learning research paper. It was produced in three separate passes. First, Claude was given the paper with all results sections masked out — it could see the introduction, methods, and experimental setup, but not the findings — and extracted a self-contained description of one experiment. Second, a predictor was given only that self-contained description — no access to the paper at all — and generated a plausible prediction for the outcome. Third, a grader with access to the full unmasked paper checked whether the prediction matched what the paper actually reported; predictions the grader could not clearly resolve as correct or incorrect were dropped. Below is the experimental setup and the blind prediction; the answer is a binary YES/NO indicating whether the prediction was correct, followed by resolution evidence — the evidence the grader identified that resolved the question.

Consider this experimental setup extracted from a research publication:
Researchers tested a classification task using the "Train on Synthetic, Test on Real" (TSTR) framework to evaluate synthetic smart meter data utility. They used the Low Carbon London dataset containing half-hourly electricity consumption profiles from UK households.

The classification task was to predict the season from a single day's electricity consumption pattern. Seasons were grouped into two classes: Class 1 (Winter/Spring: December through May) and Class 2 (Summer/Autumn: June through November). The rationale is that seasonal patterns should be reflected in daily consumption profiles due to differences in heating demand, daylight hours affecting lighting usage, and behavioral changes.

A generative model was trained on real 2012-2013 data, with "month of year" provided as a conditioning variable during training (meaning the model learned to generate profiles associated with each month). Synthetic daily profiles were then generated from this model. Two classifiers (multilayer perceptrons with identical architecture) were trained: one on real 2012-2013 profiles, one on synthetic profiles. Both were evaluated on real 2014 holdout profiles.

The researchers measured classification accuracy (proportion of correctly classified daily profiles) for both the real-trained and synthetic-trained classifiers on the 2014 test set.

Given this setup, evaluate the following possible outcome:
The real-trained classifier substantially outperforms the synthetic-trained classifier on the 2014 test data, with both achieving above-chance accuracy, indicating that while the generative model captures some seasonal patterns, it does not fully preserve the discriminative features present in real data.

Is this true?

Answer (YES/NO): NO